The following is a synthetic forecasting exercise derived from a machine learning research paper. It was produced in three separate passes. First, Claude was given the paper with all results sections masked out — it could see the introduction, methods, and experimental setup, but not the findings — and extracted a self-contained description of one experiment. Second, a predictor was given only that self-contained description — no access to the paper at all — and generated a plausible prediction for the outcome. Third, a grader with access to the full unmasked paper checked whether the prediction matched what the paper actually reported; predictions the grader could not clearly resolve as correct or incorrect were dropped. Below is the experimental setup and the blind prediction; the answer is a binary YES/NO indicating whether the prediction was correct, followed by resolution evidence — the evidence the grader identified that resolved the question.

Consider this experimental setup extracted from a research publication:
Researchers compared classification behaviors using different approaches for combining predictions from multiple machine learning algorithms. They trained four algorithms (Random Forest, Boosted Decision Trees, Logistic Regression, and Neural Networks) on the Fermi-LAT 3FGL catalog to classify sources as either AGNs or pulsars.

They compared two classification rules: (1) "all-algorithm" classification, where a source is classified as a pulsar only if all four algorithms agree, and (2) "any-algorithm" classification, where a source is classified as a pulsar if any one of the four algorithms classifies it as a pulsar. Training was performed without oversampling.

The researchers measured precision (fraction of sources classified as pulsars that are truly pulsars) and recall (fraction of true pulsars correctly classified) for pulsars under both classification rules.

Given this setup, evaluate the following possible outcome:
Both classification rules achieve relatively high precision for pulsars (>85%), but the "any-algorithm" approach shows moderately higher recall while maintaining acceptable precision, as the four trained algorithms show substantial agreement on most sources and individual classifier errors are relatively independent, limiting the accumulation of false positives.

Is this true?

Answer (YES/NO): NO